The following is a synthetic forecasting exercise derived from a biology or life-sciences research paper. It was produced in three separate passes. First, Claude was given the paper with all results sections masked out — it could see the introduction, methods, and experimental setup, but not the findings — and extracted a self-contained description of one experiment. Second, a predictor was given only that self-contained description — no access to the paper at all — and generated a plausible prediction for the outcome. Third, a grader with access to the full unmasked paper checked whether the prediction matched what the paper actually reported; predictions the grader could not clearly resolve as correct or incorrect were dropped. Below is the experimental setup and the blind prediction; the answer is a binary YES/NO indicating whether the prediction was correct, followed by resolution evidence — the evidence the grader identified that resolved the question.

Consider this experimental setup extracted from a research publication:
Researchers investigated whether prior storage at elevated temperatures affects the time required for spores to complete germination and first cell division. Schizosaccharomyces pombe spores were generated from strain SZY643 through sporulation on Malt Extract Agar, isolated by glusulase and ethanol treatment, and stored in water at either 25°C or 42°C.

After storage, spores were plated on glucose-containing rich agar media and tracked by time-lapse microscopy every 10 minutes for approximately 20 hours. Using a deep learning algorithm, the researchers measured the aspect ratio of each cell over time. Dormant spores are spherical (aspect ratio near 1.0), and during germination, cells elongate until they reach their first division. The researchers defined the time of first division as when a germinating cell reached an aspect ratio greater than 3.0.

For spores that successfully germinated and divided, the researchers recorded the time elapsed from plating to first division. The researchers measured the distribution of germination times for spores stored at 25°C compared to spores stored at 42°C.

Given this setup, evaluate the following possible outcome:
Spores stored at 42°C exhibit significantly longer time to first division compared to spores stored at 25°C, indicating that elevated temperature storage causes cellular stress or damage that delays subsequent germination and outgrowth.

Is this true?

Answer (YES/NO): YES